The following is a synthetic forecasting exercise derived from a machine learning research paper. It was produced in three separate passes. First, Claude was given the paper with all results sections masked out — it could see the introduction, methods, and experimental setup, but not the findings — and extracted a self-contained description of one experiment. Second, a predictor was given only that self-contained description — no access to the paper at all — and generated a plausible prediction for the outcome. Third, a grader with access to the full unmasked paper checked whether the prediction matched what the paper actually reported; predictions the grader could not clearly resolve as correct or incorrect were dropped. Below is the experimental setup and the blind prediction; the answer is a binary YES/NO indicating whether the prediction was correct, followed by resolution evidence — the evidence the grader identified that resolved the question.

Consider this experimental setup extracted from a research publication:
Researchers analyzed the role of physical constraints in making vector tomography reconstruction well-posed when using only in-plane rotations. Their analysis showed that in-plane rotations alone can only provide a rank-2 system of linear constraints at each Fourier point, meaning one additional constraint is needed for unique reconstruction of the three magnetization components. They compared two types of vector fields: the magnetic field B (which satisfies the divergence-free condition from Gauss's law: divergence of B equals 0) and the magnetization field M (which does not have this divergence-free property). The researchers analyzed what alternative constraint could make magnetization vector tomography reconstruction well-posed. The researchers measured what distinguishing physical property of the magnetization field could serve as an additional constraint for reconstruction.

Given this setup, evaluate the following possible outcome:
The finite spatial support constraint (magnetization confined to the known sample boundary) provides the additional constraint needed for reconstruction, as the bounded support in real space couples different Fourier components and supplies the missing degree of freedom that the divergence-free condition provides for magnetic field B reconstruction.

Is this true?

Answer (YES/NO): YES